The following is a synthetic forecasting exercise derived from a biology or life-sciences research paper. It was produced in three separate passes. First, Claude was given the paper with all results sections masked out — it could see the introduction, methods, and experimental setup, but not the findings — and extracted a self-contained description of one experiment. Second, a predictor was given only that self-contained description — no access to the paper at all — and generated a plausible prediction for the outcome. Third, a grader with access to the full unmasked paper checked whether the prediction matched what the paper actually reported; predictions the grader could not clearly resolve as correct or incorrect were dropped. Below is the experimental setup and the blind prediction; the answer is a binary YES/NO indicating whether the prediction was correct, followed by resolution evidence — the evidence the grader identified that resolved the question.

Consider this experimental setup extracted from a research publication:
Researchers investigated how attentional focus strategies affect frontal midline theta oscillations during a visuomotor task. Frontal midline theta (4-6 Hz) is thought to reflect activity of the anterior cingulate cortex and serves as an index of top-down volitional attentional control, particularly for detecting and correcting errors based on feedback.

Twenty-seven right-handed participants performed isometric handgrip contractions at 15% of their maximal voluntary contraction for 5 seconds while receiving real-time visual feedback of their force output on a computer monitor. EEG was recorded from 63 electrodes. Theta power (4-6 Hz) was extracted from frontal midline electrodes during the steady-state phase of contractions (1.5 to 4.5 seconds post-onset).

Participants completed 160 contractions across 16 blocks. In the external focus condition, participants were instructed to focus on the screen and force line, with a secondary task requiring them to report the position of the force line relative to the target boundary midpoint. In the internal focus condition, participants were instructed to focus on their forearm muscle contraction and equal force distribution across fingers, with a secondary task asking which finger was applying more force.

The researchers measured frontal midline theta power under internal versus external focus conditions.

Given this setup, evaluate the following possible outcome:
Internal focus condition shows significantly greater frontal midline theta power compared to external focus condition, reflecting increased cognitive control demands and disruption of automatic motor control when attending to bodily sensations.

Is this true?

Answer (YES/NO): NO